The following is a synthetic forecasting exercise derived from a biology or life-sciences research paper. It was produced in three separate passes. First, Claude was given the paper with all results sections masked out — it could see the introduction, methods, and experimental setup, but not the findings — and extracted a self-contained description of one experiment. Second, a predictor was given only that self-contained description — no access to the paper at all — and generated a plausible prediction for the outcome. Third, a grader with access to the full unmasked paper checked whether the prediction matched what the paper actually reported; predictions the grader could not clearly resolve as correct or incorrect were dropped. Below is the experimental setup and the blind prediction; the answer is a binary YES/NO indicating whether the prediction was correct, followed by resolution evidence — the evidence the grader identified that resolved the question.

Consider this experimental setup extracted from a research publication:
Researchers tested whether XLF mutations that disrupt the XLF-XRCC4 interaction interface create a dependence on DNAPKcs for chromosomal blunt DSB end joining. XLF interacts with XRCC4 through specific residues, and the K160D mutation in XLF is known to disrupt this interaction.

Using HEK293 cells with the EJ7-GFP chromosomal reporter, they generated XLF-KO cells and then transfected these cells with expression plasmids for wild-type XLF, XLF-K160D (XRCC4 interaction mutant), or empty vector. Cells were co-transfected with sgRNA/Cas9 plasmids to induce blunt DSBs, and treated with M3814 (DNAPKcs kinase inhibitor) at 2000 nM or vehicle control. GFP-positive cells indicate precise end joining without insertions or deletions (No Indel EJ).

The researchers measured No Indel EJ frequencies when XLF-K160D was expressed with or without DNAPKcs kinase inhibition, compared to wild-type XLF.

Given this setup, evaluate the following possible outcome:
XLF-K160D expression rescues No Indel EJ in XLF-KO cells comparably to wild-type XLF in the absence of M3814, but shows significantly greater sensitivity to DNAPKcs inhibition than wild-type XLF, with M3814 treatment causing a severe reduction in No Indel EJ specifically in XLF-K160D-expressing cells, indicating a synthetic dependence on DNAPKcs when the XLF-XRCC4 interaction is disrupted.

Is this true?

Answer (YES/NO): YES